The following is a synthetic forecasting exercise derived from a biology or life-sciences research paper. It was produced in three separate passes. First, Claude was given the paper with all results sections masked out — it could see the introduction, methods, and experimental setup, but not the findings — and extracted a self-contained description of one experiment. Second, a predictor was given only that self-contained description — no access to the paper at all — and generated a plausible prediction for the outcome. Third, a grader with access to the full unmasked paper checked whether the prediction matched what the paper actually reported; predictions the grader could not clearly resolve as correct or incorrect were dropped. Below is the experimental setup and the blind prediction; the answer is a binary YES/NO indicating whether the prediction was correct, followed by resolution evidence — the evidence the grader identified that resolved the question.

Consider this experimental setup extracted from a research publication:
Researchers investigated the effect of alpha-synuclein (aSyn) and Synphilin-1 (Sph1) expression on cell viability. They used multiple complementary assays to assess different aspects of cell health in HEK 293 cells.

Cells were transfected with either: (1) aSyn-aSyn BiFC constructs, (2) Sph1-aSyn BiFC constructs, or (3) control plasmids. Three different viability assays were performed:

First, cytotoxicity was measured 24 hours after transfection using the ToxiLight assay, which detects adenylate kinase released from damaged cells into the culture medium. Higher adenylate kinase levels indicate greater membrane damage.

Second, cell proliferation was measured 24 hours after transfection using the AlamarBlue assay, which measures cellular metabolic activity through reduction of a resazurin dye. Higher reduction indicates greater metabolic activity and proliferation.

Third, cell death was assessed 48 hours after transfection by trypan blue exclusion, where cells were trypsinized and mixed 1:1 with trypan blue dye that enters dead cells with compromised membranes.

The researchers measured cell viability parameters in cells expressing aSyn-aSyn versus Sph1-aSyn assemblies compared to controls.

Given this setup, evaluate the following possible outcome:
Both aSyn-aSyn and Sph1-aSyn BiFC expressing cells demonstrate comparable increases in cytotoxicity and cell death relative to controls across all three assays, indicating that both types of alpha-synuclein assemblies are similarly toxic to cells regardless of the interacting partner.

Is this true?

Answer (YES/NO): NO